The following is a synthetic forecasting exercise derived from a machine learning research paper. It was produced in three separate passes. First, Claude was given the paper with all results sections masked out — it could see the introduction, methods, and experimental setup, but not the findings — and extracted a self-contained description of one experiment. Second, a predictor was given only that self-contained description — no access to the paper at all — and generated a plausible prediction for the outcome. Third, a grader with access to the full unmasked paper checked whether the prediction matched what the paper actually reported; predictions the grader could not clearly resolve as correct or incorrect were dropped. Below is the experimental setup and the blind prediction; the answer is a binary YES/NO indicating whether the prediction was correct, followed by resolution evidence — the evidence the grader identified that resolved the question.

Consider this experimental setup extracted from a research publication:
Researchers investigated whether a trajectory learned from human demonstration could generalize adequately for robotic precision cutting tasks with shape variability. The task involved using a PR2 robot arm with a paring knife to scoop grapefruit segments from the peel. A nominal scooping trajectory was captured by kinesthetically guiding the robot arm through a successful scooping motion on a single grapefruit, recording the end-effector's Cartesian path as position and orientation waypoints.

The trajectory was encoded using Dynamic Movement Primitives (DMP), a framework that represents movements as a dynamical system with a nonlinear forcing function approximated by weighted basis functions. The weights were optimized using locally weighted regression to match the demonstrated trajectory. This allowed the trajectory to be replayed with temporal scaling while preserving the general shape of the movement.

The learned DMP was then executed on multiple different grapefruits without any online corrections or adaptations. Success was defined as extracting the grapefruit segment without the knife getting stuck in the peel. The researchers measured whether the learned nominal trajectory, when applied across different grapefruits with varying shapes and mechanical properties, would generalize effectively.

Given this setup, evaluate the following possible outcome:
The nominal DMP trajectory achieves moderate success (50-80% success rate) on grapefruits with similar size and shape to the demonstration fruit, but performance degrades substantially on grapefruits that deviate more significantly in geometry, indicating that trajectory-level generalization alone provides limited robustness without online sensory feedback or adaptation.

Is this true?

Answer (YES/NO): NO